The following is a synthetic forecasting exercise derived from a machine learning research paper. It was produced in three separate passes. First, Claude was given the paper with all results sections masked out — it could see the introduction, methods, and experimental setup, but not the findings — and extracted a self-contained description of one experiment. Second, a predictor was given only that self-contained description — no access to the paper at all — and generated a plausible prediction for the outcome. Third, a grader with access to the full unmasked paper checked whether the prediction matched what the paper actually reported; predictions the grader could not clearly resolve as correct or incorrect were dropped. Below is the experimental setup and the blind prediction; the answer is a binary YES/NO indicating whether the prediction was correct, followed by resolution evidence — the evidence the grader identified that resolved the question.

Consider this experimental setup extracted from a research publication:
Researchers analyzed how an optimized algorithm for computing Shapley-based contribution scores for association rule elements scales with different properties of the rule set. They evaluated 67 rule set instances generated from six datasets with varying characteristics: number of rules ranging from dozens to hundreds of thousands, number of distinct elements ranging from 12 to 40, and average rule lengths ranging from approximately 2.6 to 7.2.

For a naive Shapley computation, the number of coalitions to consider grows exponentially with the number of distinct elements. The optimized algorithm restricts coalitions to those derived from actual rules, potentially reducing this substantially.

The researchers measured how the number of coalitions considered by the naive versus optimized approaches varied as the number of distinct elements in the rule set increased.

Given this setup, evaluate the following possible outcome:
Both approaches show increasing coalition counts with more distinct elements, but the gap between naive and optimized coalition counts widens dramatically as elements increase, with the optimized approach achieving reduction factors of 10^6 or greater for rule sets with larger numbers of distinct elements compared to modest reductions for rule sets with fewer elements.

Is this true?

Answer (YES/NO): NO